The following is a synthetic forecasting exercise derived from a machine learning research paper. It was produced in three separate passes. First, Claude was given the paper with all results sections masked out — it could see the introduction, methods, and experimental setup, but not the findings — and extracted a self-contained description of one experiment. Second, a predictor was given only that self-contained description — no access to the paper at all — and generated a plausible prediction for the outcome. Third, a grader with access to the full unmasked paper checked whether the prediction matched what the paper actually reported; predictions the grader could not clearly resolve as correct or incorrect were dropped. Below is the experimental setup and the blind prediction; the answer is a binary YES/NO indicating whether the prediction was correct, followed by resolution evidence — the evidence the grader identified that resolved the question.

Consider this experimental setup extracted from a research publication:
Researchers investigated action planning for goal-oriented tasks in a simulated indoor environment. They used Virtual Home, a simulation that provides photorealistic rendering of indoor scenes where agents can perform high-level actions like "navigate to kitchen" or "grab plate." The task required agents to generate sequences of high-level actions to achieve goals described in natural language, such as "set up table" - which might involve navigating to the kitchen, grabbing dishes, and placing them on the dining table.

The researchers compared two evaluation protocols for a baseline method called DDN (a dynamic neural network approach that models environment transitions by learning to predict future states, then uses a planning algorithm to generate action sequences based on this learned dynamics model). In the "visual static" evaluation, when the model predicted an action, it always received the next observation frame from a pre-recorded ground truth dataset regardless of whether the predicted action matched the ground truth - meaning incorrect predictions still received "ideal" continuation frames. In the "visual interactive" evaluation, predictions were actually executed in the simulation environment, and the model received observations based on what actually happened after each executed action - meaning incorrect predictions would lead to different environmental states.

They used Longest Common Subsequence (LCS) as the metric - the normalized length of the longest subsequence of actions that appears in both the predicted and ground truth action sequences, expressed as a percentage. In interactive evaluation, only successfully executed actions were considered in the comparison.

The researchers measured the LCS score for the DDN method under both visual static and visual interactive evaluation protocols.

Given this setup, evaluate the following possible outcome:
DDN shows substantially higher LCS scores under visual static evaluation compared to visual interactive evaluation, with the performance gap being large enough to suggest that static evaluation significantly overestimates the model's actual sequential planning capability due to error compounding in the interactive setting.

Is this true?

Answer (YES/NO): YES